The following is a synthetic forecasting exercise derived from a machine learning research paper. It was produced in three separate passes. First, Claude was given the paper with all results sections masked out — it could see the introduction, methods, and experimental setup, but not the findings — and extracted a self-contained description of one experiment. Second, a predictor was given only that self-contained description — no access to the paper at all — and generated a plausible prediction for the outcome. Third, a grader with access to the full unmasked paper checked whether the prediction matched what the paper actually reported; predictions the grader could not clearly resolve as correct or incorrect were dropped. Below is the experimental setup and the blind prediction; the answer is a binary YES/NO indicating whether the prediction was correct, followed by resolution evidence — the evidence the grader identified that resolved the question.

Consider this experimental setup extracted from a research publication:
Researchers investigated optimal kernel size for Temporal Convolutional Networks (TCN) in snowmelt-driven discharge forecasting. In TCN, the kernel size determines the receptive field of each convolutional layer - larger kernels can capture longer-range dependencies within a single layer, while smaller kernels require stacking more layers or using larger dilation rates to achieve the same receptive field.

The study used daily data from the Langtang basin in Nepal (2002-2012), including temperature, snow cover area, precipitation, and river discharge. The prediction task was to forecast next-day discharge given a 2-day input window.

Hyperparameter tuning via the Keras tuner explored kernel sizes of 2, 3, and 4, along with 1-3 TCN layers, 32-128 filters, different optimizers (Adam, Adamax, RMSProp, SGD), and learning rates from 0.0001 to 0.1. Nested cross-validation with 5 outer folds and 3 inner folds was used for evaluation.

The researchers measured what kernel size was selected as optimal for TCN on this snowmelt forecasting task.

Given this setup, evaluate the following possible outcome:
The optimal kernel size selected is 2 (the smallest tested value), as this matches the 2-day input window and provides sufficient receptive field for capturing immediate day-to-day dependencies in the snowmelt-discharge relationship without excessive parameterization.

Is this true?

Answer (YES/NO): NO